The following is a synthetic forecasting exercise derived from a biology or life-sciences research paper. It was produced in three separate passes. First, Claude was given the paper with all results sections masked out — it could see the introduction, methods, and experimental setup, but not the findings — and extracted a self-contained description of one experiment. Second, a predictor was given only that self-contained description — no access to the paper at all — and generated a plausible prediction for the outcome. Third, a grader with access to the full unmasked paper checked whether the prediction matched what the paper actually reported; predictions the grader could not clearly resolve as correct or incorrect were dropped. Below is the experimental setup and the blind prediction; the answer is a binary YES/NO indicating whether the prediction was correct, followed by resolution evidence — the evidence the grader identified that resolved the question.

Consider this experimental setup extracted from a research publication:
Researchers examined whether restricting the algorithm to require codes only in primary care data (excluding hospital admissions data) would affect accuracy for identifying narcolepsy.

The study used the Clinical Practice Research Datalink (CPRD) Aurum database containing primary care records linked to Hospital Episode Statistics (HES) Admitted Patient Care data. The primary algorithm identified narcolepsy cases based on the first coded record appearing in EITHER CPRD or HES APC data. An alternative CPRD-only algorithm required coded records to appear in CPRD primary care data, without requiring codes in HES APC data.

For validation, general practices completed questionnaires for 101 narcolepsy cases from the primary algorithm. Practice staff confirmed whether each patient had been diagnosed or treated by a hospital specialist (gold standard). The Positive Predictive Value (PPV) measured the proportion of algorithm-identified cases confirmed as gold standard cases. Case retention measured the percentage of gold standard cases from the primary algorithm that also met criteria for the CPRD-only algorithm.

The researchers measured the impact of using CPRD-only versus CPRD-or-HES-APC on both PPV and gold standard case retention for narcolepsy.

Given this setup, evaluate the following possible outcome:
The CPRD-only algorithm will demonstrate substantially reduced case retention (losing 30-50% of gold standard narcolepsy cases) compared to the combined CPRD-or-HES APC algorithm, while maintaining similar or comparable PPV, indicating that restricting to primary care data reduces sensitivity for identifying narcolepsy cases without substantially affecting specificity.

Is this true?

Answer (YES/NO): NO